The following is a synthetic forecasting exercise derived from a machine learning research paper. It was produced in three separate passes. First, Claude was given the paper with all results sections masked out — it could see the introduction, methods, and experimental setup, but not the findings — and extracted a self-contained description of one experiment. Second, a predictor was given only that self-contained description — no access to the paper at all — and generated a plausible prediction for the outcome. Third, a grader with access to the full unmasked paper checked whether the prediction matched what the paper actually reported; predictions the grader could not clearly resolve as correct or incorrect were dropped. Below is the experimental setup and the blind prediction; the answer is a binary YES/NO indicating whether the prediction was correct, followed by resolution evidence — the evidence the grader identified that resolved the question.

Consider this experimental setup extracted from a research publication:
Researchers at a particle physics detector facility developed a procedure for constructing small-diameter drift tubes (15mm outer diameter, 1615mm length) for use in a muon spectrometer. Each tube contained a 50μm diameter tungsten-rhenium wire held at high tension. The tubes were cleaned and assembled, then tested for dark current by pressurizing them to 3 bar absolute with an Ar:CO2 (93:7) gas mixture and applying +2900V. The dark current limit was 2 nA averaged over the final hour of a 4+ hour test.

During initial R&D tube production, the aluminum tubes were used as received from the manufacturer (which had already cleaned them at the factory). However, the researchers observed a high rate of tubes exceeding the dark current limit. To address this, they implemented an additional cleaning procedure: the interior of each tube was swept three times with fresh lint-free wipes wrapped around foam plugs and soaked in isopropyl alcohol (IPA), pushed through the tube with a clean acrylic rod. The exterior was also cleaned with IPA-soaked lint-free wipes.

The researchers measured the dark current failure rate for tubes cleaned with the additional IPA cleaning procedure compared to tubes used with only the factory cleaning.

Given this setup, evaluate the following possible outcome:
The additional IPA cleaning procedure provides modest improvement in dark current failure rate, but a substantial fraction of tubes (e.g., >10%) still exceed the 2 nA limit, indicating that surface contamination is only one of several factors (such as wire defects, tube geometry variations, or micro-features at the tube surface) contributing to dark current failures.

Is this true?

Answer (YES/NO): NO